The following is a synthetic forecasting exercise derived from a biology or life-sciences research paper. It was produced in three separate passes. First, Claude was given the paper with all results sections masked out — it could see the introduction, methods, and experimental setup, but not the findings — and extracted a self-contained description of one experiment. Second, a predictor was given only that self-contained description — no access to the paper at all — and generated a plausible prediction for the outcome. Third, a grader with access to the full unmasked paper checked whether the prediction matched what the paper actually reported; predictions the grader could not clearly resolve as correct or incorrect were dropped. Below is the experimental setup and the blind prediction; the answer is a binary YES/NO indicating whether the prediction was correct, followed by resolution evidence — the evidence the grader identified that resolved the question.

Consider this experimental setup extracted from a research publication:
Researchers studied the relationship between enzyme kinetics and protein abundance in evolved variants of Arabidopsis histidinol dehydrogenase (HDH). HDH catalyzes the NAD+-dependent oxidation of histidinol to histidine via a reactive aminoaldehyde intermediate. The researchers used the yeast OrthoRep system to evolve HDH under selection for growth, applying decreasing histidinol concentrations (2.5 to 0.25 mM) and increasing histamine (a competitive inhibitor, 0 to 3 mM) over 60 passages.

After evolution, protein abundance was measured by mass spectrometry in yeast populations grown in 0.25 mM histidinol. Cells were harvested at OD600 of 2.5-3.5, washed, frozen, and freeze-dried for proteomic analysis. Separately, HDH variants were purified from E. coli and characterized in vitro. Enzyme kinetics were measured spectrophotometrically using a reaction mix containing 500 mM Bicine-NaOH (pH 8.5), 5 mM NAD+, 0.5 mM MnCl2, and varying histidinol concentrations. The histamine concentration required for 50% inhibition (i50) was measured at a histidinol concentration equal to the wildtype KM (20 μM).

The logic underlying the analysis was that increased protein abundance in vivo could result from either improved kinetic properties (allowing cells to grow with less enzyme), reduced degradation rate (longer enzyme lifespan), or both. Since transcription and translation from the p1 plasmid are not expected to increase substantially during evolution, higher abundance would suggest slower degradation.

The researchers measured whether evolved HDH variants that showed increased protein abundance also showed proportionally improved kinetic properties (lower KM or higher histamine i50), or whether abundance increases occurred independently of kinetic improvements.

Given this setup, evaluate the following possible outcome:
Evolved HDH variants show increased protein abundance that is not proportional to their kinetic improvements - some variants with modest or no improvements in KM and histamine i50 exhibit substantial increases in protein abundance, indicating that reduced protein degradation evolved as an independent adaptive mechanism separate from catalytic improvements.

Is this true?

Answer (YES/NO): YES